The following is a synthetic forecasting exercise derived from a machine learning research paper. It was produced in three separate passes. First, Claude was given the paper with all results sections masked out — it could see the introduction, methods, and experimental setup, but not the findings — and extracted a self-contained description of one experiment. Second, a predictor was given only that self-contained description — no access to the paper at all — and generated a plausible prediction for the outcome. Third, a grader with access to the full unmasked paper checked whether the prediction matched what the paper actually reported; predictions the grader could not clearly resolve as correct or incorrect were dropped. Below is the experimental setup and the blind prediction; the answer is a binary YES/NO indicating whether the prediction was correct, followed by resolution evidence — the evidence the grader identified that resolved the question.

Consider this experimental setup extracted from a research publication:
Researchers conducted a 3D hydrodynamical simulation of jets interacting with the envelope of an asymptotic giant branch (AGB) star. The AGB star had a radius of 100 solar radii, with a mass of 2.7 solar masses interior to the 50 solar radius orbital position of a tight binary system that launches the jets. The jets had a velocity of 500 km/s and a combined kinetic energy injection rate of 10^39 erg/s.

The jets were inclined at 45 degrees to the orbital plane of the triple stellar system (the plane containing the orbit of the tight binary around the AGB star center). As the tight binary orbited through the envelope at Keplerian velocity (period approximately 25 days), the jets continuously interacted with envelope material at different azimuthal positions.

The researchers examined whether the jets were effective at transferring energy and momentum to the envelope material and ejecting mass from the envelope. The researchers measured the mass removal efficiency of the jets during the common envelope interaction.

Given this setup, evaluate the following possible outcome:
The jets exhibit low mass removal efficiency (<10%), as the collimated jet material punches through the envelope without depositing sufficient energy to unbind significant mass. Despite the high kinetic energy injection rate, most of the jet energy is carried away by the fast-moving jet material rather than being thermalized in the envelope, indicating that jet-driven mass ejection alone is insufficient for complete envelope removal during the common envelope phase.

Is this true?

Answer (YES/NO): NO